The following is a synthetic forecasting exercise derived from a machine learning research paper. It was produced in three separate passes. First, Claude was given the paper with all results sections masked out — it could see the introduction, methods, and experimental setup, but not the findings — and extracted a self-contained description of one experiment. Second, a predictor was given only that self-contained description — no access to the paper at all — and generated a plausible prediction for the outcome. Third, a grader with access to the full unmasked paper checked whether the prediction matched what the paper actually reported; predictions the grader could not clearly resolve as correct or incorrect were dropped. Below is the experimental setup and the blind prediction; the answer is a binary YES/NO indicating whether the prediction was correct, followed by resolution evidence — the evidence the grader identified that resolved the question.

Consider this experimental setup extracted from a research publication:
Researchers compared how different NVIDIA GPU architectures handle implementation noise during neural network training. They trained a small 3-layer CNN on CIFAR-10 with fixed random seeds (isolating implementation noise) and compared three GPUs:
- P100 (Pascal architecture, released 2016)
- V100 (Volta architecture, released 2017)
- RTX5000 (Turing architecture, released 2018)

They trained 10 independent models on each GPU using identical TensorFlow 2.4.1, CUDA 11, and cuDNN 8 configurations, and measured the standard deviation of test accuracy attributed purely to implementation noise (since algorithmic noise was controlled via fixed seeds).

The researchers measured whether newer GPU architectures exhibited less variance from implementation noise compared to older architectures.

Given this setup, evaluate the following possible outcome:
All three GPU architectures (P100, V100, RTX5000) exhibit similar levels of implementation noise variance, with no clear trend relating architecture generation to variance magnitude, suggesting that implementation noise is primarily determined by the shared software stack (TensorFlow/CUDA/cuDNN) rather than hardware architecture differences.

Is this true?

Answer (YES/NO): NO